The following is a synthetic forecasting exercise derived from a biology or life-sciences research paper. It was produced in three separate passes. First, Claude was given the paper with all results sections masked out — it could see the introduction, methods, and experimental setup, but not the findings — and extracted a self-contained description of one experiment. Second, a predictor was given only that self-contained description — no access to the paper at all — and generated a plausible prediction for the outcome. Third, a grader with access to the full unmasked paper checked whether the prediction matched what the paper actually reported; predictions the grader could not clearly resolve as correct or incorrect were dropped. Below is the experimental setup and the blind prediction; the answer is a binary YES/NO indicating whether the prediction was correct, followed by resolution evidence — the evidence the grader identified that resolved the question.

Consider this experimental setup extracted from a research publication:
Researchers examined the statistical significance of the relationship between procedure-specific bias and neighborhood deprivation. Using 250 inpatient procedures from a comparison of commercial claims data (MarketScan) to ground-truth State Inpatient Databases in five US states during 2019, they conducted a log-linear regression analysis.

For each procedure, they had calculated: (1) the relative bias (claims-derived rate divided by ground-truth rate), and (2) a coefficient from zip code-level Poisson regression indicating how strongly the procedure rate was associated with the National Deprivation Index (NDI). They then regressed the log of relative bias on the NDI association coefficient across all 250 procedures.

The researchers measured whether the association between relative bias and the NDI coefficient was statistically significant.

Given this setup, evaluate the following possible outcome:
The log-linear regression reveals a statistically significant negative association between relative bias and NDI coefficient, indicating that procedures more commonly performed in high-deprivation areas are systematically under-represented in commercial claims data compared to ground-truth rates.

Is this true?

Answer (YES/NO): YES